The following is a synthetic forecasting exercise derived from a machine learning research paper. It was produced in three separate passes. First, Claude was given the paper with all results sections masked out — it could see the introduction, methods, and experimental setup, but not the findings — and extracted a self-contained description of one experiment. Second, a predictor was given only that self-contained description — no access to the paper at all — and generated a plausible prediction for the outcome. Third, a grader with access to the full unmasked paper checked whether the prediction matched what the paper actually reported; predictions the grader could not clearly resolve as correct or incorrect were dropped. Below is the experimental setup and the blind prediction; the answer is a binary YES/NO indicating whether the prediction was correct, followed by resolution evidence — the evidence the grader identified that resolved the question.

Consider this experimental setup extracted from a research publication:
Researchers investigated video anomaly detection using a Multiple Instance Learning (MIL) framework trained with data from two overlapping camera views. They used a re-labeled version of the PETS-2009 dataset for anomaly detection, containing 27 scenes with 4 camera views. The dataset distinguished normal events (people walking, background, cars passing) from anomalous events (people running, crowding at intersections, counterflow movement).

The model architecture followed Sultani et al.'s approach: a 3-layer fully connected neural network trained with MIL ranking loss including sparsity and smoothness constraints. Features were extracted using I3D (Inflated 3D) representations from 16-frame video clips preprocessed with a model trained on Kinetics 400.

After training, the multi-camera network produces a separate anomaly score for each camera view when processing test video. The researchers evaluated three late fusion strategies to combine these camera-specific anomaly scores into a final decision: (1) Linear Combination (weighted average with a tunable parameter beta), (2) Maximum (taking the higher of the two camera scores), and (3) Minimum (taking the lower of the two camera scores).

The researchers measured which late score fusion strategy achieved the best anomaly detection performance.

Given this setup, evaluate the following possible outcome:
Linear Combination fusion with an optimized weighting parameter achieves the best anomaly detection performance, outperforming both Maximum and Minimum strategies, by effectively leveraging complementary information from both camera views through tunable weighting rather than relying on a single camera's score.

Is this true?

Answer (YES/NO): NO